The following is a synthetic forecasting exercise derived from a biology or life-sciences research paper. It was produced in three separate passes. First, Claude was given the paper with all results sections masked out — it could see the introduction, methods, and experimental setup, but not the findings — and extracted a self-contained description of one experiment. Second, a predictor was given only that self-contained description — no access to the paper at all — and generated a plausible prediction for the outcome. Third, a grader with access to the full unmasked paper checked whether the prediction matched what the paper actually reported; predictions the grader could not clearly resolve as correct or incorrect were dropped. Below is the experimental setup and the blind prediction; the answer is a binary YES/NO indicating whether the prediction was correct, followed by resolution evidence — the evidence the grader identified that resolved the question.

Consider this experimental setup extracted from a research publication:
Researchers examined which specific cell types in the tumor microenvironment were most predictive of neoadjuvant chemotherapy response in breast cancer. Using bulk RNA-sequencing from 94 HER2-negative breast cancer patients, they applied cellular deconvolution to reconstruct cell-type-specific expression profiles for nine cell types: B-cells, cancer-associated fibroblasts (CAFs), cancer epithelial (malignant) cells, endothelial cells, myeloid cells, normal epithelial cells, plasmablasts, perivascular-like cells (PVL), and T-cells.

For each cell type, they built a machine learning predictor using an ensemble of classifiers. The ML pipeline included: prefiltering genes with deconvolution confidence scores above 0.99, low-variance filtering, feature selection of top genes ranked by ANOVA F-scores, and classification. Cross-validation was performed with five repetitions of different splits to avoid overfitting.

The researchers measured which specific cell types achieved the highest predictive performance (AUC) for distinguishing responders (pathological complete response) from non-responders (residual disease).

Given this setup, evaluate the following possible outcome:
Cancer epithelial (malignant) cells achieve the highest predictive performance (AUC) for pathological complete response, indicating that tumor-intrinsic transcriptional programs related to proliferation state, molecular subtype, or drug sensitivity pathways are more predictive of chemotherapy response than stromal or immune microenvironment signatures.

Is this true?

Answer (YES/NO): NO